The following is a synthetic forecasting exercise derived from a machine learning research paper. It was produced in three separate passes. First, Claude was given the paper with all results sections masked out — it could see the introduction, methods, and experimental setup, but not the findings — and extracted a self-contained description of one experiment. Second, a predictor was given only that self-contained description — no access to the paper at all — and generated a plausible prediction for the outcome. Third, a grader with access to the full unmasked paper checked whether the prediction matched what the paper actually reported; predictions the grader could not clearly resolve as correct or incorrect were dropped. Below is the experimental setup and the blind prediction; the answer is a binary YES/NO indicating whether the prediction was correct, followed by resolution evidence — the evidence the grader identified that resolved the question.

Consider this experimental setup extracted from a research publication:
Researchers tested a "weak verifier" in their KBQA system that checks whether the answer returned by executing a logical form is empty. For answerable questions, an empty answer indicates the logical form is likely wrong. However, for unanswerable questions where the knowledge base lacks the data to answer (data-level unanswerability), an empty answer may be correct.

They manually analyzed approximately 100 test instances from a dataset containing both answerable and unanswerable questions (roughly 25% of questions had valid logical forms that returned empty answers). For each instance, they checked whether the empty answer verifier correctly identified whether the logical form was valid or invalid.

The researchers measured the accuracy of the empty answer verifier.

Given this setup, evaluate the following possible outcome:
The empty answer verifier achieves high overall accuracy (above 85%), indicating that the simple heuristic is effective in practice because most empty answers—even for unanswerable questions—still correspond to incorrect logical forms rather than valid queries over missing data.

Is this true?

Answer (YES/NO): NO